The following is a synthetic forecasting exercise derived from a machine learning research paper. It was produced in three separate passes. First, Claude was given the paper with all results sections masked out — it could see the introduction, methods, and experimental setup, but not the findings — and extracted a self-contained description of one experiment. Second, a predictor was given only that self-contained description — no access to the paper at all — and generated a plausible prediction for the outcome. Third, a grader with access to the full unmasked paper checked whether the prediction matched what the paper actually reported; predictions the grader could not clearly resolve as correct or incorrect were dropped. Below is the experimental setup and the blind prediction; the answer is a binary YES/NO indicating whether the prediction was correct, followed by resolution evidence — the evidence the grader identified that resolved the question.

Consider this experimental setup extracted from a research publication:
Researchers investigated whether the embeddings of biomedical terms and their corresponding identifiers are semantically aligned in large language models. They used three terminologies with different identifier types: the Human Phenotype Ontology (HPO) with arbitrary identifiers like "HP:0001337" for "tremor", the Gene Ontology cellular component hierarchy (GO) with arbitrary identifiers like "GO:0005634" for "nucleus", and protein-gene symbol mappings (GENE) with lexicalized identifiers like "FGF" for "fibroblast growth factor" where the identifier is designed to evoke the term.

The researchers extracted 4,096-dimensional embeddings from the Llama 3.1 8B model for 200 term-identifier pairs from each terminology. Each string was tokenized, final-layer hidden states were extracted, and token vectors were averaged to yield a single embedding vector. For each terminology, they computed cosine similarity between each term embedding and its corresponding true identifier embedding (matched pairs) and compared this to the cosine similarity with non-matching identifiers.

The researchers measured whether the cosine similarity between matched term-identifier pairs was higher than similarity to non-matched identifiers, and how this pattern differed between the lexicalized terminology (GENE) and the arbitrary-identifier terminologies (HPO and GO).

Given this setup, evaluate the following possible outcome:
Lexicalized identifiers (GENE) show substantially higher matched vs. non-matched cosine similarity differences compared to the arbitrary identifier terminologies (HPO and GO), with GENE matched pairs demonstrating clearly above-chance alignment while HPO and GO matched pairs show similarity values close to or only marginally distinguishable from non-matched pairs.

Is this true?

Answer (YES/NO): YES